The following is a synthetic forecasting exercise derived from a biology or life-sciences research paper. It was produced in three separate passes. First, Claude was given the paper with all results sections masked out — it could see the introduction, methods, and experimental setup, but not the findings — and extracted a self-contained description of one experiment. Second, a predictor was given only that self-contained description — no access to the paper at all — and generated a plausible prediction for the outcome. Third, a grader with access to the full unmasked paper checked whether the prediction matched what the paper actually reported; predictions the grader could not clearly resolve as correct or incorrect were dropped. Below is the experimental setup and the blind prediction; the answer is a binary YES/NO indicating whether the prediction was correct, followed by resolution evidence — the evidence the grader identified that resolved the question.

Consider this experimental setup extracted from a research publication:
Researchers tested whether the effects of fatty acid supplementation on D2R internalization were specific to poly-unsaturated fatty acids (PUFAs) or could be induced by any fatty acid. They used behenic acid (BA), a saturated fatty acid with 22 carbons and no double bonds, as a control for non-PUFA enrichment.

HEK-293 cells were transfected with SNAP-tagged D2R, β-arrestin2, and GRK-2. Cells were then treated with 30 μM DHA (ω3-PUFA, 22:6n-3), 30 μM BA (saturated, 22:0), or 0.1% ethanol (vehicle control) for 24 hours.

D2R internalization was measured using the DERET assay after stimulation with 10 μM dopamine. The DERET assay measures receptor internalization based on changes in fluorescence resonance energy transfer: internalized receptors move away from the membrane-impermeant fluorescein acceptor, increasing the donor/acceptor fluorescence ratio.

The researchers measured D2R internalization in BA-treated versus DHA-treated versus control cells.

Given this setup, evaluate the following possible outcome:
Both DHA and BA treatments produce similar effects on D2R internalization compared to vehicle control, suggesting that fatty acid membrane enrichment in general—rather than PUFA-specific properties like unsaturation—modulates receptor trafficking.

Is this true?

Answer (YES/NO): NO